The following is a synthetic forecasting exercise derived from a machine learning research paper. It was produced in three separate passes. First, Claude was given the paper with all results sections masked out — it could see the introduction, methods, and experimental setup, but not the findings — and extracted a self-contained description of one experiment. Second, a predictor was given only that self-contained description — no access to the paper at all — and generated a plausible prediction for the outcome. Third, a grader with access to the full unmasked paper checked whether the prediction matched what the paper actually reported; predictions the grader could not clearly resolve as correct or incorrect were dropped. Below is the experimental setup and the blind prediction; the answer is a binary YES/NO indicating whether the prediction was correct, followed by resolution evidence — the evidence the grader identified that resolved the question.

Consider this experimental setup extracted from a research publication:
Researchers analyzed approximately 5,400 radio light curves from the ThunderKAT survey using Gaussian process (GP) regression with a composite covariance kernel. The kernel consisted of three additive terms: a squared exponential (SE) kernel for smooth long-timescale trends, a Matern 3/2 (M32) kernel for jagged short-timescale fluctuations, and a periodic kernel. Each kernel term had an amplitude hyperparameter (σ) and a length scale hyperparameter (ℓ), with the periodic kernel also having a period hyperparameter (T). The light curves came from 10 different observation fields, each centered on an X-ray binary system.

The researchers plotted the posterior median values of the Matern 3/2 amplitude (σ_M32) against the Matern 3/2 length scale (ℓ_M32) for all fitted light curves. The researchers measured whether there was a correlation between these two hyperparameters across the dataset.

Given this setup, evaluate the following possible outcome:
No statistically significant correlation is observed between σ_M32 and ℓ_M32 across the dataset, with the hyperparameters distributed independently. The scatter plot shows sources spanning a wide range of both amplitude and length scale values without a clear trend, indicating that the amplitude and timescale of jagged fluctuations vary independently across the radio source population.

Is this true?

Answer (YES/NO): NO